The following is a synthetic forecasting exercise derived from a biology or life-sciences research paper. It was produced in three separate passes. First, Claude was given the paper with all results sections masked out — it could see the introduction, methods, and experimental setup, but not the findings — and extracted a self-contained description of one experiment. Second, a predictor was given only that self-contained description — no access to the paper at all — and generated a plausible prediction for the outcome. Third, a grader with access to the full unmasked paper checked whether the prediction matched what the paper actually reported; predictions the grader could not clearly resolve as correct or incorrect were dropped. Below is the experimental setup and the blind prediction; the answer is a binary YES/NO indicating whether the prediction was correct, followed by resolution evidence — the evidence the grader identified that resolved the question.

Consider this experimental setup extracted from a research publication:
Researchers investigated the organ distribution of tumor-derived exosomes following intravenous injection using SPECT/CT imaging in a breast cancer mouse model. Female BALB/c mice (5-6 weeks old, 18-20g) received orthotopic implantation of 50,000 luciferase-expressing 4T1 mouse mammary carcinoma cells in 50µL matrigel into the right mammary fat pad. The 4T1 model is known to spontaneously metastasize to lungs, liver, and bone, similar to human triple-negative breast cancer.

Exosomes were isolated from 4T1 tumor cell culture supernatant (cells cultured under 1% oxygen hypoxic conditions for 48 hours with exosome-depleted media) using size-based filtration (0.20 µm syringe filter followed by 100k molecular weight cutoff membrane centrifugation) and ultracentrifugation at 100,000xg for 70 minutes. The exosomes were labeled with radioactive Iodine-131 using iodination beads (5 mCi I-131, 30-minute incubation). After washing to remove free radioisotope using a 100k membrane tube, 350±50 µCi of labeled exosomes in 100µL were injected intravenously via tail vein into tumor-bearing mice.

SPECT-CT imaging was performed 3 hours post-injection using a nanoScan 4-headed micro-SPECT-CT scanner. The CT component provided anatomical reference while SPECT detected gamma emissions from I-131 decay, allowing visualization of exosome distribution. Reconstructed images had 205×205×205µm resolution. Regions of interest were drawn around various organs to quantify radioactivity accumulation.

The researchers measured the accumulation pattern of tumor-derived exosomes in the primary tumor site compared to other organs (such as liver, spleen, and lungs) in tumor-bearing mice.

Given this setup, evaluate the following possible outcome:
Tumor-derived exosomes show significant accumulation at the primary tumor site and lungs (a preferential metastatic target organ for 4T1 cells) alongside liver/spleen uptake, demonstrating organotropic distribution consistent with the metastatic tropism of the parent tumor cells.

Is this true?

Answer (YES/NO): YES